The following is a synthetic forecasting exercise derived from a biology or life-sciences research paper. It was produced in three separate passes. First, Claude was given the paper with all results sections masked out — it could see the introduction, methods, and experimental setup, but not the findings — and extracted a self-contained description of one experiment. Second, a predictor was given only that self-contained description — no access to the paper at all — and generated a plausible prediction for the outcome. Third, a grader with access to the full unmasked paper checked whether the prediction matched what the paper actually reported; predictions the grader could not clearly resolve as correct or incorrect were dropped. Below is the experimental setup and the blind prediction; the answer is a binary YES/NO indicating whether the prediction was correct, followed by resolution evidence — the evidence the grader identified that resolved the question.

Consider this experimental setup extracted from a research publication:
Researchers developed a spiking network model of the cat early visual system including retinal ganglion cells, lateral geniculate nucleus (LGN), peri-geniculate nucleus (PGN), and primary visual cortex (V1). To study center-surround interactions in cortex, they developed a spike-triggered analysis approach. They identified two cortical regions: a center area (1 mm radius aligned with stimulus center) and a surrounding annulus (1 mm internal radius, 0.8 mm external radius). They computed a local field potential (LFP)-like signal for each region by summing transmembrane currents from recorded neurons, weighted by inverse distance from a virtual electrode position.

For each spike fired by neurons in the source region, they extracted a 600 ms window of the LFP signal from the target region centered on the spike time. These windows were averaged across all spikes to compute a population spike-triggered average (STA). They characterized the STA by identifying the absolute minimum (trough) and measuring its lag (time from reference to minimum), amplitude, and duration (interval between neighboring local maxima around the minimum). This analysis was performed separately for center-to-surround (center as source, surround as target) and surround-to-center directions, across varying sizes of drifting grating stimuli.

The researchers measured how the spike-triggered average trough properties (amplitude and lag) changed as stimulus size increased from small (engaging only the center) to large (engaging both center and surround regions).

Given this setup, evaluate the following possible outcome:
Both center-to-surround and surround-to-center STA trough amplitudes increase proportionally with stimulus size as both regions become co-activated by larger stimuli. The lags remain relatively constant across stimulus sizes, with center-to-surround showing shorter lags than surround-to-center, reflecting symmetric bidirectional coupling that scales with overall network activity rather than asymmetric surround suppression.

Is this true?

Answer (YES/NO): NO